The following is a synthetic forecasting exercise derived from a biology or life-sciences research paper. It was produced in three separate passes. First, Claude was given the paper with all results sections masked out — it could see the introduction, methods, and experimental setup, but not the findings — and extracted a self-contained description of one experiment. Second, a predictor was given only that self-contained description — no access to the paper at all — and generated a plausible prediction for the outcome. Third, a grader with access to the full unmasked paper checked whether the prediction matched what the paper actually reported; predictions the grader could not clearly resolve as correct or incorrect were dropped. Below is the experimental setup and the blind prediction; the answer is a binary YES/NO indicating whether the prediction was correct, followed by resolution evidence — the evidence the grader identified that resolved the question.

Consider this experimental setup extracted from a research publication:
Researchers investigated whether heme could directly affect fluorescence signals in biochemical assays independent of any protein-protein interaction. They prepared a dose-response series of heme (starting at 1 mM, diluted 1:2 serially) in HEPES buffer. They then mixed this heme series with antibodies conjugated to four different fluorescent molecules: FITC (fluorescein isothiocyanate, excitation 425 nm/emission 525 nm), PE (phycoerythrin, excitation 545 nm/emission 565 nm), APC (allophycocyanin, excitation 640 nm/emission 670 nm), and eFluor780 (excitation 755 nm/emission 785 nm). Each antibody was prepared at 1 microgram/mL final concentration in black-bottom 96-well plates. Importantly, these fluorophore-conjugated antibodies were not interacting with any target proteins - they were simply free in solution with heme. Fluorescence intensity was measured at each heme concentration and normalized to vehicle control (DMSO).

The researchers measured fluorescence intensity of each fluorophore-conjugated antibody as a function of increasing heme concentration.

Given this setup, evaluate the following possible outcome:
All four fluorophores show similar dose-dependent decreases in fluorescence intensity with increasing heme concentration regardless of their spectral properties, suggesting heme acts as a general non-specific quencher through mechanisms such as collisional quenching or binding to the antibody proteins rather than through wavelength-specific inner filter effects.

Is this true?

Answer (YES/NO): NO